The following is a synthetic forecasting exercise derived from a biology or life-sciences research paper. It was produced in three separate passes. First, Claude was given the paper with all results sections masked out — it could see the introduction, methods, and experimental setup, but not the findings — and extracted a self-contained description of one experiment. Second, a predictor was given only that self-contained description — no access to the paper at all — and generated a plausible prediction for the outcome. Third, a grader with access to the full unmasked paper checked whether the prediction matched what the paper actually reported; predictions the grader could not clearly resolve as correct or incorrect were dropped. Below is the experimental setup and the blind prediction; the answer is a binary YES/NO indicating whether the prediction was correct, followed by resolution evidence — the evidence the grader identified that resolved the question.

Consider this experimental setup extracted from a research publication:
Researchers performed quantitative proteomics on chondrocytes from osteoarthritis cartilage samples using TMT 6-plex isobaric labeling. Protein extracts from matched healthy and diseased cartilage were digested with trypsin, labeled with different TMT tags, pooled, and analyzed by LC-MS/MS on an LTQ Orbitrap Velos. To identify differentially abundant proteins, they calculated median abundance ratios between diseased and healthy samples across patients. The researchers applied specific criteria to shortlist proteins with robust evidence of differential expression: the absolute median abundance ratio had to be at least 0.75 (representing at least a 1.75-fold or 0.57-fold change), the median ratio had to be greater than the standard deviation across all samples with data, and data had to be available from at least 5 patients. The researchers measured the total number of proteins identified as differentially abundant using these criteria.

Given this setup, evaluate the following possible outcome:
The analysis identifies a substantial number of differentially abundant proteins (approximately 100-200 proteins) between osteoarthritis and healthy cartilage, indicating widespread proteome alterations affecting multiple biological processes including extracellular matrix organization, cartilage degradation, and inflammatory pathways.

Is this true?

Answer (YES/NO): NO